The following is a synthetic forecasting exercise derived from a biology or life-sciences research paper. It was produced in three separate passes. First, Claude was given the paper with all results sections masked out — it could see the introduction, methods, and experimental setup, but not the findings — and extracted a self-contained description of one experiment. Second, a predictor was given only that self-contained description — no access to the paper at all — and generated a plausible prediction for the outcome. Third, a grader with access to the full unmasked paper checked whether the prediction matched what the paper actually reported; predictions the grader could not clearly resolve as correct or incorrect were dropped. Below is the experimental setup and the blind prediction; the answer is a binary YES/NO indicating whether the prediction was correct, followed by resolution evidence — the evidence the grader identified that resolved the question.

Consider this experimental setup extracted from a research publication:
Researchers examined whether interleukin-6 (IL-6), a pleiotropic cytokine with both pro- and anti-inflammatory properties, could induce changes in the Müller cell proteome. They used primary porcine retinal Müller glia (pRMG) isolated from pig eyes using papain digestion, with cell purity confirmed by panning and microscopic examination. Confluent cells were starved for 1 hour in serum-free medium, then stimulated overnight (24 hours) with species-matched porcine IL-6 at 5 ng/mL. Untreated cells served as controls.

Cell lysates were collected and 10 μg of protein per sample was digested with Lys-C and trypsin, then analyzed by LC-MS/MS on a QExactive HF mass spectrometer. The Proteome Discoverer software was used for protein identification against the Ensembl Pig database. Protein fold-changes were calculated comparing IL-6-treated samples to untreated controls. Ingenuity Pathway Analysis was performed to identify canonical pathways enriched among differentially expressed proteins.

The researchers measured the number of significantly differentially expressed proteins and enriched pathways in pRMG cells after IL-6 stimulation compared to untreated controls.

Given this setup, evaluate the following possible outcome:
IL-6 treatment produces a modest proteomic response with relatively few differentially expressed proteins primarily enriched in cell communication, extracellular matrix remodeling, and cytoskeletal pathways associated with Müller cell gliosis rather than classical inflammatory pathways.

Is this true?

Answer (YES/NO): NO